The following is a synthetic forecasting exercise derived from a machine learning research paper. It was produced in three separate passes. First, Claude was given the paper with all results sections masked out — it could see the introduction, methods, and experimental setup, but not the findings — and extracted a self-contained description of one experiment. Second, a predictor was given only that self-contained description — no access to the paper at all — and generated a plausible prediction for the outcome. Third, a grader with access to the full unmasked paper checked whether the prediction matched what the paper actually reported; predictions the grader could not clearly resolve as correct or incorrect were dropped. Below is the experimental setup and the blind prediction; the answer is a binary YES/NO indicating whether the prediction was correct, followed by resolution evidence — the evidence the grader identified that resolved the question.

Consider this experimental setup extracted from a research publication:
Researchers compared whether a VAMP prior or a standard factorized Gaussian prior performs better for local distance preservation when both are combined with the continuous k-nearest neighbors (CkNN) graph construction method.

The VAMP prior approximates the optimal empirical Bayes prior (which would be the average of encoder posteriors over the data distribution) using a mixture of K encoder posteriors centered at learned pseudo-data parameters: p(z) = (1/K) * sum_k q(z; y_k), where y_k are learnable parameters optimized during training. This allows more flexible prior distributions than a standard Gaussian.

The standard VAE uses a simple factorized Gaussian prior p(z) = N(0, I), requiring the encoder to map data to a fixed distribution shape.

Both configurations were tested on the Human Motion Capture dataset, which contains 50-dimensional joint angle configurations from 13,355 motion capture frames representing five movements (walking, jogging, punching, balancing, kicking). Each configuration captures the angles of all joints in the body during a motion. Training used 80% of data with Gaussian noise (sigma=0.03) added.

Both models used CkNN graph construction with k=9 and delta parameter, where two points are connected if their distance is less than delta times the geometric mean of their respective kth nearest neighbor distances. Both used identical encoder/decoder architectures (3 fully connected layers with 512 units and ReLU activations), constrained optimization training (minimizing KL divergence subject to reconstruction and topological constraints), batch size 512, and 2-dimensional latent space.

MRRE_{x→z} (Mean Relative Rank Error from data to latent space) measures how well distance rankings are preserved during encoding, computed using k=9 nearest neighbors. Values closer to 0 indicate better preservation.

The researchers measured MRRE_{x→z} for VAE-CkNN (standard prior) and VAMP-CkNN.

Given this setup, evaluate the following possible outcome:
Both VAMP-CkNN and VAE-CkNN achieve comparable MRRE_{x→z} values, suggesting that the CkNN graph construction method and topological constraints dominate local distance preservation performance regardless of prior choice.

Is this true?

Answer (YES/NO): NO